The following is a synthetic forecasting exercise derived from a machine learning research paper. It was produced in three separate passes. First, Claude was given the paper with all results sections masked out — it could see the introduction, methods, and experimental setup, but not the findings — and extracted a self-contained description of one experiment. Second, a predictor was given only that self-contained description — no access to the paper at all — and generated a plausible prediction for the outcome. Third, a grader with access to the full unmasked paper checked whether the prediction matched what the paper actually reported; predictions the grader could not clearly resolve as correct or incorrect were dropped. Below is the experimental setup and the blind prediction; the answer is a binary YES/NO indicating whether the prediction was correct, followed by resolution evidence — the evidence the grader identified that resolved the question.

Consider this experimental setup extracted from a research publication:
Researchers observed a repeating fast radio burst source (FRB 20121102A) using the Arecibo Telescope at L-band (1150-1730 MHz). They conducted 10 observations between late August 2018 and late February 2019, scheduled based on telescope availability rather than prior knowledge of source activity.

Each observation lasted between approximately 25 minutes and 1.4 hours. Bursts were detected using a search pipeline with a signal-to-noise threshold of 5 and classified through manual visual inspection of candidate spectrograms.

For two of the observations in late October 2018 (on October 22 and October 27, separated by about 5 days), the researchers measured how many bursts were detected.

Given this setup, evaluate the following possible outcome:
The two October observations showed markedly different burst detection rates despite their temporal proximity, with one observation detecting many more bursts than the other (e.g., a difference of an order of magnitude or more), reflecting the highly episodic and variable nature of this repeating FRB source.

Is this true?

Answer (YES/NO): NO